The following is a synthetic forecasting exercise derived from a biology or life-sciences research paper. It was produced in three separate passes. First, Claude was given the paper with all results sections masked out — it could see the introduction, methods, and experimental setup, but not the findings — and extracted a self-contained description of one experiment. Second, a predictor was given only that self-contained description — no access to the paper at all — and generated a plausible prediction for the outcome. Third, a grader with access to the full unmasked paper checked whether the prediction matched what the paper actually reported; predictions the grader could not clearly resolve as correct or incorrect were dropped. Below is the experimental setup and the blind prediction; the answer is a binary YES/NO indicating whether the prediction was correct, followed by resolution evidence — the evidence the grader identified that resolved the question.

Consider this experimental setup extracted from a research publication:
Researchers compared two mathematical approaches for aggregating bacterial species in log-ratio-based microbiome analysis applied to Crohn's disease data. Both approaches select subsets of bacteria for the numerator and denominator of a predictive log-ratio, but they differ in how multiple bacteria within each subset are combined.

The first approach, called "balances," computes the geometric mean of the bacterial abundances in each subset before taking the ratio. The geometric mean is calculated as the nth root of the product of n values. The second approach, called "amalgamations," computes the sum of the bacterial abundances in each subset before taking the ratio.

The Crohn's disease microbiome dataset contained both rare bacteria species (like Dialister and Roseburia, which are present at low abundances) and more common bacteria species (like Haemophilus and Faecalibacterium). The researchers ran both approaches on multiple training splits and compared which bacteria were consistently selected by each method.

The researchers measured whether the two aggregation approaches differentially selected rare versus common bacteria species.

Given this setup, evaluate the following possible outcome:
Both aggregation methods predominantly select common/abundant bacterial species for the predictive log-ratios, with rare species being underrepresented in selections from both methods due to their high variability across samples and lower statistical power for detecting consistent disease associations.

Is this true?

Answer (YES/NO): NO